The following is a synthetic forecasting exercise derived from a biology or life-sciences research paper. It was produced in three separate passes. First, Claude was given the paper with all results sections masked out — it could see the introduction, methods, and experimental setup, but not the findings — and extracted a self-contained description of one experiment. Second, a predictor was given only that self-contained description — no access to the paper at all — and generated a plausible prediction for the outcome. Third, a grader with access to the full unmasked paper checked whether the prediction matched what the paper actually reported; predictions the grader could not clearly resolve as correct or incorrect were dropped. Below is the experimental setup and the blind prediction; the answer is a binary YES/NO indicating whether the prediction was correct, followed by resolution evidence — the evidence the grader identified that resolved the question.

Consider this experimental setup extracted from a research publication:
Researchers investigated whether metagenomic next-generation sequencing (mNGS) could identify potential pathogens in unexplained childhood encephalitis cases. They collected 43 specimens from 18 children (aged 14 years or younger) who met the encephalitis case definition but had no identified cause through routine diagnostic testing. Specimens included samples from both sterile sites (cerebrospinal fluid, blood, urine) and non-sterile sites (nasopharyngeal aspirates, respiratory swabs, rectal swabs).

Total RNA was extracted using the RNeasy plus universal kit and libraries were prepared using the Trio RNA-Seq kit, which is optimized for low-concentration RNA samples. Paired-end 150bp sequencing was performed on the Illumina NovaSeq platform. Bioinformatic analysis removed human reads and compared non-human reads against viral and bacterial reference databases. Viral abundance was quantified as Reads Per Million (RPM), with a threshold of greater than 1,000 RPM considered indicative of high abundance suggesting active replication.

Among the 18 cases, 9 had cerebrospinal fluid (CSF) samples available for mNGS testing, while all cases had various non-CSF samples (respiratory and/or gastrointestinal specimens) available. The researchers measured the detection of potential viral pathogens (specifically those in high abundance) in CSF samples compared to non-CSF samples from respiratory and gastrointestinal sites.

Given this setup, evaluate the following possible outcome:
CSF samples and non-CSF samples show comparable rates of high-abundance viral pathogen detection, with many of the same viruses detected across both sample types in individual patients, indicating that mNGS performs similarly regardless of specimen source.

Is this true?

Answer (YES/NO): NO